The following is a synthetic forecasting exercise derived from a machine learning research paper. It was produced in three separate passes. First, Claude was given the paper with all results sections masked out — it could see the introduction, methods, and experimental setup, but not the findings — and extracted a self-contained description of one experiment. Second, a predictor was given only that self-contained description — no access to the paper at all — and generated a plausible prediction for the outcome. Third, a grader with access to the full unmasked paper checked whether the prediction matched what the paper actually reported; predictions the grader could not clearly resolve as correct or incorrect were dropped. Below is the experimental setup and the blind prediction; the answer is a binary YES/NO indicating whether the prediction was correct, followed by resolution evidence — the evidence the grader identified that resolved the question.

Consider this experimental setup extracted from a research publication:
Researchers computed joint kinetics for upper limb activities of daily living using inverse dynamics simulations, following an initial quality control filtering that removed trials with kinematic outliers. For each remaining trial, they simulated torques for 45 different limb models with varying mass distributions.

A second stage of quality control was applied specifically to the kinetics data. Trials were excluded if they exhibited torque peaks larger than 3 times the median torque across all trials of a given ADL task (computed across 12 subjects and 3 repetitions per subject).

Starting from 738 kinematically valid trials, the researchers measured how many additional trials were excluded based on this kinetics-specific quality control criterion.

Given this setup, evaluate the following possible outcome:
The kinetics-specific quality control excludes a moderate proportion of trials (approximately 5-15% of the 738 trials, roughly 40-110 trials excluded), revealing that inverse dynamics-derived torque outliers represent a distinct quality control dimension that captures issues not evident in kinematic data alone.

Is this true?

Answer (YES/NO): YES